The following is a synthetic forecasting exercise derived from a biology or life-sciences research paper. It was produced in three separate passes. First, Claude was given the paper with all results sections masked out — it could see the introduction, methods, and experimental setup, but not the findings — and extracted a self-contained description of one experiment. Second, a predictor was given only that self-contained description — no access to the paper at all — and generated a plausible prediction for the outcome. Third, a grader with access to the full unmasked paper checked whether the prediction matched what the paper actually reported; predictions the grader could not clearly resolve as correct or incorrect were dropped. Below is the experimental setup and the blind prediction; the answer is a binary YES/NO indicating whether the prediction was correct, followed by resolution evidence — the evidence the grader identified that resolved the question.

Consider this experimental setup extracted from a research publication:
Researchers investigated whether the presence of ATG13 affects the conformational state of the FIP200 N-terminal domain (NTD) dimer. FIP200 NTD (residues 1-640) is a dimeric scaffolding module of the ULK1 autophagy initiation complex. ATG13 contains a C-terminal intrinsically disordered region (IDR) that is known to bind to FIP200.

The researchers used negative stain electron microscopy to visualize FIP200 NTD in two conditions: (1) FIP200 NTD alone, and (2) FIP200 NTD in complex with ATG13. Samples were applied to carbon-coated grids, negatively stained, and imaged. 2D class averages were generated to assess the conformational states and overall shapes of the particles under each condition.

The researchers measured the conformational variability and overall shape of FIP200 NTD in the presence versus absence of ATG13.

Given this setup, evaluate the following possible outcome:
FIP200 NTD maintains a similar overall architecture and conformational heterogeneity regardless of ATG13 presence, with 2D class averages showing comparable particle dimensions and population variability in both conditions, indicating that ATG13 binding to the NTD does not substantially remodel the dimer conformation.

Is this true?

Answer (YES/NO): NO